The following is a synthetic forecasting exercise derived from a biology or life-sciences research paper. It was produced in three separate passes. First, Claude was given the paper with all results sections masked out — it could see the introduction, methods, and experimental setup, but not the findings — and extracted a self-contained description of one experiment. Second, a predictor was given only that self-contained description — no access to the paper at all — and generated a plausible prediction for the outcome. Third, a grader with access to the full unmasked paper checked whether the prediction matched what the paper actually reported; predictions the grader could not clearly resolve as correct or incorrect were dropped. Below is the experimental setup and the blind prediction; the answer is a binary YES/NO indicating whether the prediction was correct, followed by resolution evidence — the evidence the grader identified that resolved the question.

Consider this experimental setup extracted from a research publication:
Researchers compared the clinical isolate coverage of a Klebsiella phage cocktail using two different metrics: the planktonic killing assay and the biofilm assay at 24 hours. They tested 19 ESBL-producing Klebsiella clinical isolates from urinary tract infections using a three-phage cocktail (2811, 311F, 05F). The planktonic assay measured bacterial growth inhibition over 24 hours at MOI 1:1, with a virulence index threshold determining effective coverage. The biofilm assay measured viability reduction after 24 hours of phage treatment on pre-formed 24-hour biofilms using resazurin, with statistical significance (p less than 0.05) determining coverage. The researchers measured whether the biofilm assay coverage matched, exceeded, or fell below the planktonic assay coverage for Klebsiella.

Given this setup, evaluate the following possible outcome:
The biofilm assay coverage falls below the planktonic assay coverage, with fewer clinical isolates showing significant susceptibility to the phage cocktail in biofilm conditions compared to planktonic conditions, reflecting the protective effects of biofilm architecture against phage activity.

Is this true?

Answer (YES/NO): YES